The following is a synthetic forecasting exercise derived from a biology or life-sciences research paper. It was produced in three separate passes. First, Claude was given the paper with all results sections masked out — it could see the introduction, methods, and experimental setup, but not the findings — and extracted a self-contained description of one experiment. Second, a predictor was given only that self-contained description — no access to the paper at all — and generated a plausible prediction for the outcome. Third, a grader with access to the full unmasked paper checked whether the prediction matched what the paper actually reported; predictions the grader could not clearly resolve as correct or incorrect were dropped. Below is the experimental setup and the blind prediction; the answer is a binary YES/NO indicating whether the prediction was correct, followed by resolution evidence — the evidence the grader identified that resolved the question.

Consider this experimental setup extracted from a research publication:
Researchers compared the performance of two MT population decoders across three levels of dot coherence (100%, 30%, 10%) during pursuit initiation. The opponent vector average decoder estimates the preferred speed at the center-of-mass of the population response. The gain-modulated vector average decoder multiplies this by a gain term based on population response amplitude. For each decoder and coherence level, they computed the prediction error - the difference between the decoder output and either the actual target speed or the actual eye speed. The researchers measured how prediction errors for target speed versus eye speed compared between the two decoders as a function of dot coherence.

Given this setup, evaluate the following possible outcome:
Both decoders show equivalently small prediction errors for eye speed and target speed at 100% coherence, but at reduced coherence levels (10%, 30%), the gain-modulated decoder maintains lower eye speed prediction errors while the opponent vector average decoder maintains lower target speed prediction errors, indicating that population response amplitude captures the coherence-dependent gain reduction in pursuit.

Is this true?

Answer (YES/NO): NO